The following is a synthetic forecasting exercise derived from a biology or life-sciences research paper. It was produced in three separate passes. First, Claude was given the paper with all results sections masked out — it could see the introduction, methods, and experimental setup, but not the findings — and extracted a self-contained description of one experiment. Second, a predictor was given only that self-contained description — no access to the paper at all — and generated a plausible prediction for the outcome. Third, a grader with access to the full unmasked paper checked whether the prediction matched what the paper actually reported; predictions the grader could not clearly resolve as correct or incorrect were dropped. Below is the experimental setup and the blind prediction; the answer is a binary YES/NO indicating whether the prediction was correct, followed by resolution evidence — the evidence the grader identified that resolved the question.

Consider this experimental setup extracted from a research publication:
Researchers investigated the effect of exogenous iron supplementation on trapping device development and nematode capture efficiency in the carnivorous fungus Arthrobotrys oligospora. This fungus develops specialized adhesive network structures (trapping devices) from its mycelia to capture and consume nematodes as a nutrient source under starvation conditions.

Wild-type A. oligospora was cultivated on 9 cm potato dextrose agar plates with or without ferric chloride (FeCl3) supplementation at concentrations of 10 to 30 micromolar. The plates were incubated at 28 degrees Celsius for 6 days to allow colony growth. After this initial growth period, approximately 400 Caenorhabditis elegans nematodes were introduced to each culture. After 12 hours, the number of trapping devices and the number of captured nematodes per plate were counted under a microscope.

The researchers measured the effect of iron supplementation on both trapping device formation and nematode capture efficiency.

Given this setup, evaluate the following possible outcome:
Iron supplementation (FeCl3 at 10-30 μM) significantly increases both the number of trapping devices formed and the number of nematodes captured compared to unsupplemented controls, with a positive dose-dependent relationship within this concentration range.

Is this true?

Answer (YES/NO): NO